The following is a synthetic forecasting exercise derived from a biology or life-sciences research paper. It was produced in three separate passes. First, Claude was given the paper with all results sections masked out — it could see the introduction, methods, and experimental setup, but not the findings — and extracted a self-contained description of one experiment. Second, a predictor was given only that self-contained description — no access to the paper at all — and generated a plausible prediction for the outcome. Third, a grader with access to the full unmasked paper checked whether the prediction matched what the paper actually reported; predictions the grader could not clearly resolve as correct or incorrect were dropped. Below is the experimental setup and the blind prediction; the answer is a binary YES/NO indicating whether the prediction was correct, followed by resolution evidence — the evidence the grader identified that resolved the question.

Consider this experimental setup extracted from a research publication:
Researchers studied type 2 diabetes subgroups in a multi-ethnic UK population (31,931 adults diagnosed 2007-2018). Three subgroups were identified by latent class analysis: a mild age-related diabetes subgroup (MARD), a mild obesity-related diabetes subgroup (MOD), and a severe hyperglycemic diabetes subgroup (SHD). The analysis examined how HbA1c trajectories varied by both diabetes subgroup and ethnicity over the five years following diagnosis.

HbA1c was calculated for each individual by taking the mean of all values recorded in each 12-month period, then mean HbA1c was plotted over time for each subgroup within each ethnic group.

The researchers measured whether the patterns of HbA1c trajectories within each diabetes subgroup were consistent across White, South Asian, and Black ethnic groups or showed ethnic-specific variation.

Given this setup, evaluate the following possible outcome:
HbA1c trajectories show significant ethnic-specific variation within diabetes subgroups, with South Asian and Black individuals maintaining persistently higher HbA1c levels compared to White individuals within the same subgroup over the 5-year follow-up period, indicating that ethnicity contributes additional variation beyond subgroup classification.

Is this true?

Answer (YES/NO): NO